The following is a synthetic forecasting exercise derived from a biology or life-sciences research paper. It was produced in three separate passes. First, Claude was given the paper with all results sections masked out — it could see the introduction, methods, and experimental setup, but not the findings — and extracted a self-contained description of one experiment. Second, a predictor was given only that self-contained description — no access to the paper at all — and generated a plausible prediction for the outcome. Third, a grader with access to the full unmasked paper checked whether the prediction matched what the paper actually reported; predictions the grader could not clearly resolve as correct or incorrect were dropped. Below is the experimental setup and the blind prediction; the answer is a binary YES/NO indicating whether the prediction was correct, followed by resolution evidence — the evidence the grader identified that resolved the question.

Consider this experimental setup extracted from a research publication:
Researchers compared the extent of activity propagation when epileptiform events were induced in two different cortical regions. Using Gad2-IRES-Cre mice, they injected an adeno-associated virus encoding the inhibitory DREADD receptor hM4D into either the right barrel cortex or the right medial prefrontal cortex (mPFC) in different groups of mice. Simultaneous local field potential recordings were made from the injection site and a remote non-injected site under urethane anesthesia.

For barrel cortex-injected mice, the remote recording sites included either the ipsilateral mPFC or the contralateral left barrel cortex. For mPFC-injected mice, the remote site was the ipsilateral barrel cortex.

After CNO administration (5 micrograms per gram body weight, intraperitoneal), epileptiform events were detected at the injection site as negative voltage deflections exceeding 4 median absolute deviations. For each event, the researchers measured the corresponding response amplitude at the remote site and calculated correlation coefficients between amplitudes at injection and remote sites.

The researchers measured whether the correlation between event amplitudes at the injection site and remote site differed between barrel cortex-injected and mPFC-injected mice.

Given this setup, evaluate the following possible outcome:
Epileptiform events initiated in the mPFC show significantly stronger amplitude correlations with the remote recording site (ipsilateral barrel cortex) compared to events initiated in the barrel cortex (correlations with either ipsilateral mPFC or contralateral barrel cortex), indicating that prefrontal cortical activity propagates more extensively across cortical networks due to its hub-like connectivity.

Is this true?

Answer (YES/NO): NO